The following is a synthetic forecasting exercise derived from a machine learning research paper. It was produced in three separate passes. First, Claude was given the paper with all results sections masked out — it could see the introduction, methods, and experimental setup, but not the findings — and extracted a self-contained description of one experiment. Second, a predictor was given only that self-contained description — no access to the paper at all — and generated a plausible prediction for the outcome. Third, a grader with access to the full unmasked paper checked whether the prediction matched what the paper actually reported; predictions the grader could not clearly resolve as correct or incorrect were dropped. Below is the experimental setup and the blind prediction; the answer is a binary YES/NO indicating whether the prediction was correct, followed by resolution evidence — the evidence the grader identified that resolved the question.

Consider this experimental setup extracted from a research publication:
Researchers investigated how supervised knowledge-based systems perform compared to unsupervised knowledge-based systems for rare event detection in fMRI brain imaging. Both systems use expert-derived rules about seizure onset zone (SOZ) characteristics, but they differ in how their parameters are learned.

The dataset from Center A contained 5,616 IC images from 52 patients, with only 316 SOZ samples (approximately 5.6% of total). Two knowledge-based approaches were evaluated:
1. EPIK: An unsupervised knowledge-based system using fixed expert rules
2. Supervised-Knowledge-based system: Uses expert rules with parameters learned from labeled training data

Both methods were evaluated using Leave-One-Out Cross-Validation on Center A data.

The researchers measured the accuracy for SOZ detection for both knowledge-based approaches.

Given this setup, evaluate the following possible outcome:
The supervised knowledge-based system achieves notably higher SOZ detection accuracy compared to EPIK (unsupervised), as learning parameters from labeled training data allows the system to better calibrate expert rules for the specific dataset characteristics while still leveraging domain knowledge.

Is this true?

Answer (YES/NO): NO